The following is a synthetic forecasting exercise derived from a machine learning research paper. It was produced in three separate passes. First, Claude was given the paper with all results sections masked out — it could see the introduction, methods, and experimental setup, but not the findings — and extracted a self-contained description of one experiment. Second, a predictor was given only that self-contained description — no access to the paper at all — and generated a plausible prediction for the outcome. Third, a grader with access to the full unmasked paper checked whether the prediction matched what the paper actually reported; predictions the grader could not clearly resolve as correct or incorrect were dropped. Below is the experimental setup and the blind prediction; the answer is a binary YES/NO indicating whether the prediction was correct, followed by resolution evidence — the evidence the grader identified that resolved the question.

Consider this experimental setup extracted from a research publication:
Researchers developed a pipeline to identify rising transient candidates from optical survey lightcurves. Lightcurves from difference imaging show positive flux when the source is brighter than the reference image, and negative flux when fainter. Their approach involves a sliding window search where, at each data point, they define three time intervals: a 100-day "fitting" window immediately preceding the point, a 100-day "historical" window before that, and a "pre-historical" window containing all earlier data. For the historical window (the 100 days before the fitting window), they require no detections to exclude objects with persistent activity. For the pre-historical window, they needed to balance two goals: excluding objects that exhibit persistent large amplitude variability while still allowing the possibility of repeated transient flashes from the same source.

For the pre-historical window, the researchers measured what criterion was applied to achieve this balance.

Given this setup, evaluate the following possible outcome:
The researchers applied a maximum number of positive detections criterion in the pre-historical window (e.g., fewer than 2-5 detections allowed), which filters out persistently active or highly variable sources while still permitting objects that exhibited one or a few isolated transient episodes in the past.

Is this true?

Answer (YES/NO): NO